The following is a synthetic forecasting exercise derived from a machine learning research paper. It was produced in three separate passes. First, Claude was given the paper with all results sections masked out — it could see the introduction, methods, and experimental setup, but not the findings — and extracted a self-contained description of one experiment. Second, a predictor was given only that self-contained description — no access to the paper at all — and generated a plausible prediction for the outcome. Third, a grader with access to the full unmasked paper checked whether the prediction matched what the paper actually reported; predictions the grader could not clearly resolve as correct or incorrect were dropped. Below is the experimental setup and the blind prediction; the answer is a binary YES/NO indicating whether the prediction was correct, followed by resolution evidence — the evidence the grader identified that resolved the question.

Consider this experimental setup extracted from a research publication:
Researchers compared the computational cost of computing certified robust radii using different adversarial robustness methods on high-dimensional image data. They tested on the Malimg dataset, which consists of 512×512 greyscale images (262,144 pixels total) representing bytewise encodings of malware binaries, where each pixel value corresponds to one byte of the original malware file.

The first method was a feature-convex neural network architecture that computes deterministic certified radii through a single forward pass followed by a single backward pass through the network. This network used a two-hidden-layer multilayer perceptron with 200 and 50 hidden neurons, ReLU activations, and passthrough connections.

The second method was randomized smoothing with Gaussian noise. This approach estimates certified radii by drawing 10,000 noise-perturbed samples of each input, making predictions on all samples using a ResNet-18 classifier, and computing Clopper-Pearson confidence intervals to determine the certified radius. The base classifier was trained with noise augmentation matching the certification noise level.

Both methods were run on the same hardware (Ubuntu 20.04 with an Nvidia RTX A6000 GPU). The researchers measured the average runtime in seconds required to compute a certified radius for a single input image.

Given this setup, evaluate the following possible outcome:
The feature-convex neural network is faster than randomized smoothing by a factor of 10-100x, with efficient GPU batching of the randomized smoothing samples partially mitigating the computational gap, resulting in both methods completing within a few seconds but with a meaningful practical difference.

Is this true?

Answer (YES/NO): NO